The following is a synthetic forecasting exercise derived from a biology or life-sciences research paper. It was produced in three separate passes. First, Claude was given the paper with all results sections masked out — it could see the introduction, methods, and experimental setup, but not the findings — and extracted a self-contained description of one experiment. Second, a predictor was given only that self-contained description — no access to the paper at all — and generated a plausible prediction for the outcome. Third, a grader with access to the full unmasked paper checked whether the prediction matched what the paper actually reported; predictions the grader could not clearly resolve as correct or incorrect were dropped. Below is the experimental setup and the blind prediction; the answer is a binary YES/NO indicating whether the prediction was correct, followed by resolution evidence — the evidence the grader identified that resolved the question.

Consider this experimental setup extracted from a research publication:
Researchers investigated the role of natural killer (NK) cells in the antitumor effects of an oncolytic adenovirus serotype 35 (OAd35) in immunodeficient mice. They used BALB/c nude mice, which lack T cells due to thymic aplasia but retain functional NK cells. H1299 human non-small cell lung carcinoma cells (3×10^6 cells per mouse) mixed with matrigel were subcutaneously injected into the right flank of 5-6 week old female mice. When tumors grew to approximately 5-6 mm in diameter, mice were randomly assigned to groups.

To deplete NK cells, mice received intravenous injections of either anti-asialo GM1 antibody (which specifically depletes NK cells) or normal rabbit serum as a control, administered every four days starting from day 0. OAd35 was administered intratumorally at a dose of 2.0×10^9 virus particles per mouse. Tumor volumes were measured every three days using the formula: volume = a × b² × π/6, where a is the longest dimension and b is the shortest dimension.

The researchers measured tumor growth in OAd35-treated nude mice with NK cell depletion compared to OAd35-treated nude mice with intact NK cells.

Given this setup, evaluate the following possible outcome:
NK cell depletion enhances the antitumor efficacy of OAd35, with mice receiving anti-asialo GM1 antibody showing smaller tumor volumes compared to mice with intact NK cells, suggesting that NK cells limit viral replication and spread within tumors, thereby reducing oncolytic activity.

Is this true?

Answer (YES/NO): NO